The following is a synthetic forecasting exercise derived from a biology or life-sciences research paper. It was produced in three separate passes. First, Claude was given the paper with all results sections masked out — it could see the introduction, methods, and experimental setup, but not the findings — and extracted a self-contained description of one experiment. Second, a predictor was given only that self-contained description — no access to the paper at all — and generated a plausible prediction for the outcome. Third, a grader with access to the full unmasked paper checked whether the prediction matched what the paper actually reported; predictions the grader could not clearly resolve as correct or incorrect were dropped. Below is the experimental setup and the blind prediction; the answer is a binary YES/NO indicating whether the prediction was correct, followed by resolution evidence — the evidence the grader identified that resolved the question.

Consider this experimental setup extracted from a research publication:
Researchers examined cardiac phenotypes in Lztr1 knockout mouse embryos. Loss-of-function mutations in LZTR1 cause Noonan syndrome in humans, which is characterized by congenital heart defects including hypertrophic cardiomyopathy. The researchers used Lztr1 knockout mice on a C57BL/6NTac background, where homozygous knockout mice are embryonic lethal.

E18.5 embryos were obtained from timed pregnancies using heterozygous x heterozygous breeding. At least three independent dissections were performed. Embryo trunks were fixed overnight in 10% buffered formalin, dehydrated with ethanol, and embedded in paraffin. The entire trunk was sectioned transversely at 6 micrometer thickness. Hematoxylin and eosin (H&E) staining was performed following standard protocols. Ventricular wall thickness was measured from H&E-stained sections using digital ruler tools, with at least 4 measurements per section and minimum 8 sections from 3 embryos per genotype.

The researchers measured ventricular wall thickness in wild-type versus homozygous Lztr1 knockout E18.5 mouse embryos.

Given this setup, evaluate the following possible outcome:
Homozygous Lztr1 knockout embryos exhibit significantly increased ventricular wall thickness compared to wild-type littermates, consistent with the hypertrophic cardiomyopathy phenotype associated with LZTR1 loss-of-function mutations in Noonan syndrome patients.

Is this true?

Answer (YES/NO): NO